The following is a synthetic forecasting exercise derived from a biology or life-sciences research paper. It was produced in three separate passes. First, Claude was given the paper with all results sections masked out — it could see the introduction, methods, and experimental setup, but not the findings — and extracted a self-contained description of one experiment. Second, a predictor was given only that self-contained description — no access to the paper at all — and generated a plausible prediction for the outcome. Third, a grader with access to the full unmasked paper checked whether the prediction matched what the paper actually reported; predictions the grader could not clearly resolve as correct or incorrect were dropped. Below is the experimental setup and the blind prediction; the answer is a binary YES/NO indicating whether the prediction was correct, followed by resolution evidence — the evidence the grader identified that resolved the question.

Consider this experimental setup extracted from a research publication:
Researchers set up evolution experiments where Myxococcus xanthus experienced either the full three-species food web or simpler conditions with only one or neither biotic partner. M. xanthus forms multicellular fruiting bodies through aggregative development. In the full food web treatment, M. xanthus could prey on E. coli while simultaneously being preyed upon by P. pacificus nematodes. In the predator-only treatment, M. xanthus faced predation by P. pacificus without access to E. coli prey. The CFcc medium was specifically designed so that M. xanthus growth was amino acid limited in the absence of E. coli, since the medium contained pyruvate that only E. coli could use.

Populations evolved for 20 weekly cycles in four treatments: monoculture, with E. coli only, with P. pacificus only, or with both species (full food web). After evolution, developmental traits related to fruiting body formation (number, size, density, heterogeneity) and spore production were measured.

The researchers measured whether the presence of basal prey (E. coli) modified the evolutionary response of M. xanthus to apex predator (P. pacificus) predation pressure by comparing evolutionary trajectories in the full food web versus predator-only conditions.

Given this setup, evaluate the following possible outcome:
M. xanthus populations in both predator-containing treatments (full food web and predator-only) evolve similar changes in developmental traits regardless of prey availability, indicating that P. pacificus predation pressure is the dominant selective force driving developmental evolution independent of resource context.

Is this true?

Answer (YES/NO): NO